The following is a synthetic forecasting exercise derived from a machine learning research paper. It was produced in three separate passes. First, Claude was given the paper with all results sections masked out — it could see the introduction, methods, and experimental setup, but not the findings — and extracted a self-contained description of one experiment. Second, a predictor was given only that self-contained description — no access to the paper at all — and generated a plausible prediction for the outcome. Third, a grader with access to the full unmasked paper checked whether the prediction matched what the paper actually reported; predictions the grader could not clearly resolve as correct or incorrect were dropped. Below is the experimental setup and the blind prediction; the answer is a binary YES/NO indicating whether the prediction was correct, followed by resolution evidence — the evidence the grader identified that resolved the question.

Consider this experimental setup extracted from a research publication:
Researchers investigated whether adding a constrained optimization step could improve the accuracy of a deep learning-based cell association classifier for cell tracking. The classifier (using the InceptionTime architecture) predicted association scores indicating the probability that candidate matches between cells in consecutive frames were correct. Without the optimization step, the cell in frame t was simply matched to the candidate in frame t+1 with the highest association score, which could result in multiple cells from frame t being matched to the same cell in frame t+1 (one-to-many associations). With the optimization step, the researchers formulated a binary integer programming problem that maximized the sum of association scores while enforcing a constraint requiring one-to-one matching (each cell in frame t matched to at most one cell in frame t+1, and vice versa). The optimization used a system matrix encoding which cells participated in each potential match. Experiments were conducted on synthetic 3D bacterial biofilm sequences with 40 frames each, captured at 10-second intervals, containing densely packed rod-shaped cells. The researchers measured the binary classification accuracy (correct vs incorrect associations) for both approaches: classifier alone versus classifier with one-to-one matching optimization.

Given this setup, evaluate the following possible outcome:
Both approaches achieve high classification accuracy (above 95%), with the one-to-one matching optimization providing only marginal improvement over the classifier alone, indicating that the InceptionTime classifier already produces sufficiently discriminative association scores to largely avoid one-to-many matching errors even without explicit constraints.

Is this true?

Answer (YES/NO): NO